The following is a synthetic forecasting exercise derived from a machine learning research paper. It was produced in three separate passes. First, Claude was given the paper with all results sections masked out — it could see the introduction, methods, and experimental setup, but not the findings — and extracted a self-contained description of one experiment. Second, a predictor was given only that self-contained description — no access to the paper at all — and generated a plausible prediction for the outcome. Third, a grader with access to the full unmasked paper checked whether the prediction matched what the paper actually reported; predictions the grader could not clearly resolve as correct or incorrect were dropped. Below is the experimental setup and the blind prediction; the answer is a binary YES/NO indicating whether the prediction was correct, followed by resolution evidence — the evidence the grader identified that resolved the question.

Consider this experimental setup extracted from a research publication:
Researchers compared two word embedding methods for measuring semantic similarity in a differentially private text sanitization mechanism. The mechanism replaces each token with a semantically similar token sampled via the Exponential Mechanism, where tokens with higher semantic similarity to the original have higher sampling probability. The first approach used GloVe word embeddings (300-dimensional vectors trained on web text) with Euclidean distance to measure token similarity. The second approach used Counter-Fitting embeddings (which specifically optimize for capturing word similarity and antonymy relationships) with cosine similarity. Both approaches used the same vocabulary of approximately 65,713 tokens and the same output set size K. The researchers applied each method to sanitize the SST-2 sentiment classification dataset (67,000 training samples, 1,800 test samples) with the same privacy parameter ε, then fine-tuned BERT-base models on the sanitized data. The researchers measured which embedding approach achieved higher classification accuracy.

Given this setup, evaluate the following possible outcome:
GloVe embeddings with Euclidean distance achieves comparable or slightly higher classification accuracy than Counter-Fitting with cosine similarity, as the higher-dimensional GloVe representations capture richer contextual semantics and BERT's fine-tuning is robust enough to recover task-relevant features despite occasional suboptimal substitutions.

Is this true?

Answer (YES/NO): NO